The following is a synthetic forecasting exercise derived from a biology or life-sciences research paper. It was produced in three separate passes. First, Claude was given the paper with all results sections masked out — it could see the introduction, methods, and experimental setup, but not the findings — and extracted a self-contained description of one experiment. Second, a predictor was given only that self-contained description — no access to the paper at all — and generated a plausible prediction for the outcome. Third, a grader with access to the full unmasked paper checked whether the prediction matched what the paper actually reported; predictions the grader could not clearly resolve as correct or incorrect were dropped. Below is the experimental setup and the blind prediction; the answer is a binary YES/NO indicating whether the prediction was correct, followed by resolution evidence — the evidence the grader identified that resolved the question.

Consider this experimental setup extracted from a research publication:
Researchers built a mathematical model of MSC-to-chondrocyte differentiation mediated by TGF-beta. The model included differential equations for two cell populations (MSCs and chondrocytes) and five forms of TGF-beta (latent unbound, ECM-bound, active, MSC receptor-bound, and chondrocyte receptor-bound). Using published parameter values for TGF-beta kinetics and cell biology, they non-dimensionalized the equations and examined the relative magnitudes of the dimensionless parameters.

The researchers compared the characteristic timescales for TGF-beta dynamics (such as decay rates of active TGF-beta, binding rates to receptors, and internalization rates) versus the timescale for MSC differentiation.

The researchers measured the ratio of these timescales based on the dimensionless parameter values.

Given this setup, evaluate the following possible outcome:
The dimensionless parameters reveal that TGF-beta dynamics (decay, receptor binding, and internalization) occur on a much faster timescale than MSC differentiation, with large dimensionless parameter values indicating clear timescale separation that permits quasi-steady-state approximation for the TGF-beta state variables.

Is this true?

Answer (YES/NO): YES